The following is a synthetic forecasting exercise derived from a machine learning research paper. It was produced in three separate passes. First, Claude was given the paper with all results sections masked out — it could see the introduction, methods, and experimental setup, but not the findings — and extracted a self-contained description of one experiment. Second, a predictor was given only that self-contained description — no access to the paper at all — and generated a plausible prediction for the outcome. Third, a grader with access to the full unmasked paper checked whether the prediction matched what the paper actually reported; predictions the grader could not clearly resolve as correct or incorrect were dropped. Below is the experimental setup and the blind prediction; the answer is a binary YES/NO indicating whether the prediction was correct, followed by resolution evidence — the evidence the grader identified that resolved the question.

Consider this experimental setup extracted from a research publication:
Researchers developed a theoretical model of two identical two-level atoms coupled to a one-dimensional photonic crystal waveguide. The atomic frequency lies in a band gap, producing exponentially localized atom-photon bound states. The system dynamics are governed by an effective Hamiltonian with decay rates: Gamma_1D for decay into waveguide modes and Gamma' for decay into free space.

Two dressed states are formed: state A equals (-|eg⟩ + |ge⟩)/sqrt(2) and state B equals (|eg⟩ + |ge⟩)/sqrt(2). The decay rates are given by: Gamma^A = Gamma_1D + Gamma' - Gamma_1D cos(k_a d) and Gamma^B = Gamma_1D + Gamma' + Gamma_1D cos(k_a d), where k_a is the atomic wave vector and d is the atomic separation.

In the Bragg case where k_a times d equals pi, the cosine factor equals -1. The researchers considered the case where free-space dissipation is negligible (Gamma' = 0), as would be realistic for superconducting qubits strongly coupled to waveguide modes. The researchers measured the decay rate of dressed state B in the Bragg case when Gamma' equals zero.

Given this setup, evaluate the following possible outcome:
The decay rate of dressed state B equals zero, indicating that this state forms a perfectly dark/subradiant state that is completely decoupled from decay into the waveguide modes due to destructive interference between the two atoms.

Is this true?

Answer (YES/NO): YES